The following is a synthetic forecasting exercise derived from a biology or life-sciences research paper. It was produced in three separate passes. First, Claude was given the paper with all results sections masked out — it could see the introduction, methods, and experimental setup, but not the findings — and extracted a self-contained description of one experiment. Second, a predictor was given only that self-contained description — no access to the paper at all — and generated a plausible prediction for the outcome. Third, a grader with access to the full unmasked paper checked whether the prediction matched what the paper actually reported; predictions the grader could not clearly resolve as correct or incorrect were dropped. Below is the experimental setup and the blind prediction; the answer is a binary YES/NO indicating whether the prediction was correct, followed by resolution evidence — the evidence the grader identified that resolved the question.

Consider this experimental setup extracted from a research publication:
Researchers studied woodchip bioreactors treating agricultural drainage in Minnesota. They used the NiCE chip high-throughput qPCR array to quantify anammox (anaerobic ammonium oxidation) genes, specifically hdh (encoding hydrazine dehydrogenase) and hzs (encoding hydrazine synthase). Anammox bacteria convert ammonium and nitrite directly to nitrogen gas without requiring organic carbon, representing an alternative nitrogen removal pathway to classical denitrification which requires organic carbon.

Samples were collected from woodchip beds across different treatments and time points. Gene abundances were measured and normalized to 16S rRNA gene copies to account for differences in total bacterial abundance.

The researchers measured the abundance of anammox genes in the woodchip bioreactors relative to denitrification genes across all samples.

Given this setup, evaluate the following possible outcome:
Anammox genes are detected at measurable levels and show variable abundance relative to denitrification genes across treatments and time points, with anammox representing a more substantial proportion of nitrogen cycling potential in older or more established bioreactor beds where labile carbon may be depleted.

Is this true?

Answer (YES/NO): NO